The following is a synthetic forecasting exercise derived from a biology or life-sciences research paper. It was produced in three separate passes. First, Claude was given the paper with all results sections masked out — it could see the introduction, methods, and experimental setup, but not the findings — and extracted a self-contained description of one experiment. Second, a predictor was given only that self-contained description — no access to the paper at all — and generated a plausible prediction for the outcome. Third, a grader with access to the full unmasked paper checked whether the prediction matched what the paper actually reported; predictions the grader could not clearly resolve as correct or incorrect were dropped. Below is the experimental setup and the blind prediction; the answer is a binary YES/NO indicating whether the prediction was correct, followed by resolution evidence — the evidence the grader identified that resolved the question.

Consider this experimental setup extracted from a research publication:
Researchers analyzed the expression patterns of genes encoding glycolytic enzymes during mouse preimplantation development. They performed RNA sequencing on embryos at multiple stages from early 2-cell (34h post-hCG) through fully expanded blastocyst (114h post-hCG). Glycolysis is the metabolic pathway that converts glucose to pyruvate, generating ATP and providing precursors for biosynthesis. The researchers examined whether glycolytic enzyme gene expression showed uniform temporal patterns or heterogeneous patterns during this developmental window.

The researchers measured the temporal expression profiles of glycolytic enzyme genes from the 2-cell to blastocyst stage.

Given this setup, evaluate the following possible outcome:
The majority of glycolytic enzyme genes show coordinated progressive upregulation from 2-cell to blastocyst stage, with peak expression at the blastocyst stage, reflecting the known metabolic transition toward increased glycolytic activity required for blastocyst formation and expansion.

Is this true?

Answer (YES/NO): YES